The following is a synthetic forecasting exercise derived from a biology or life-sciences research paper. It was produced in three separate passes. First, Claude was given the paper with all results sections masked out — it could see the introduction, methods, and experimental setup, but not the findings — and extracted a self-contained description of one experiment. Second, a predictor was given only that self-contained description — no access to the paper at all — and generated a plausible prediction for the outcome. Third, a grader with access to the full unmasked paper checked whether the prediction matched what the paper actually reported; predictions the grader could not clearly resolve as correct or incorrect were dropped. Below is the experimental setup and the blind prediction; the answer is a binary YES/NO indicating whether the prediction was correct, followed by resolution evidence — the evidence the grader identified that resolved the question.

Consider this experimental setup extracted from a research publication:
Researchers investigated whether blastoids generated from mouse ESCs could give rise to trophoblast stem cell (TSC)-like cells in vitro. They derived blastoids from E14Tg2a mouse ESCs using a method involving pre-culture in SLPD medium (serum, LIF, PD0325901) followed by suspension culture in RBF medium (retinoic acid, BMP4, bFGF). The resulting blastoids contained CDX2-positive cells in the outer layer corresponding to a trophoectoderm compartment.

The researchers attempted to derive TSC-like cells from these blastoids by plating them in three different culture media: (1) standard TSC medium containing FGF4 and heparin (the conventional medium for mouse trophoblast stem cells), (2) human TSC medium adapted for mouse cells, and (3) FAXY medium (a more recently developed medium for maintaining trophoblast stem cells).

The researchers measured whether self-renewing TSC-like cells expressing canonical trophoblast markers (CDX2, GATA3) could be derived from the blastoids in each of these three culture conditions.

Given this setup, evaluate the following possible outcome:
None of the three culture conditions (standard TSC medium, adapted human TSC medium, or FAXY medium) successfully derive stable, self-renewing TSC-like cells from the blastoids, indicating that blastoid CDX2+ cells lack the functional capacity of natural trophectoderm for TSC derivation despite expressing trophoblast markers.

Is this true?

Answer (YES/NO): NO